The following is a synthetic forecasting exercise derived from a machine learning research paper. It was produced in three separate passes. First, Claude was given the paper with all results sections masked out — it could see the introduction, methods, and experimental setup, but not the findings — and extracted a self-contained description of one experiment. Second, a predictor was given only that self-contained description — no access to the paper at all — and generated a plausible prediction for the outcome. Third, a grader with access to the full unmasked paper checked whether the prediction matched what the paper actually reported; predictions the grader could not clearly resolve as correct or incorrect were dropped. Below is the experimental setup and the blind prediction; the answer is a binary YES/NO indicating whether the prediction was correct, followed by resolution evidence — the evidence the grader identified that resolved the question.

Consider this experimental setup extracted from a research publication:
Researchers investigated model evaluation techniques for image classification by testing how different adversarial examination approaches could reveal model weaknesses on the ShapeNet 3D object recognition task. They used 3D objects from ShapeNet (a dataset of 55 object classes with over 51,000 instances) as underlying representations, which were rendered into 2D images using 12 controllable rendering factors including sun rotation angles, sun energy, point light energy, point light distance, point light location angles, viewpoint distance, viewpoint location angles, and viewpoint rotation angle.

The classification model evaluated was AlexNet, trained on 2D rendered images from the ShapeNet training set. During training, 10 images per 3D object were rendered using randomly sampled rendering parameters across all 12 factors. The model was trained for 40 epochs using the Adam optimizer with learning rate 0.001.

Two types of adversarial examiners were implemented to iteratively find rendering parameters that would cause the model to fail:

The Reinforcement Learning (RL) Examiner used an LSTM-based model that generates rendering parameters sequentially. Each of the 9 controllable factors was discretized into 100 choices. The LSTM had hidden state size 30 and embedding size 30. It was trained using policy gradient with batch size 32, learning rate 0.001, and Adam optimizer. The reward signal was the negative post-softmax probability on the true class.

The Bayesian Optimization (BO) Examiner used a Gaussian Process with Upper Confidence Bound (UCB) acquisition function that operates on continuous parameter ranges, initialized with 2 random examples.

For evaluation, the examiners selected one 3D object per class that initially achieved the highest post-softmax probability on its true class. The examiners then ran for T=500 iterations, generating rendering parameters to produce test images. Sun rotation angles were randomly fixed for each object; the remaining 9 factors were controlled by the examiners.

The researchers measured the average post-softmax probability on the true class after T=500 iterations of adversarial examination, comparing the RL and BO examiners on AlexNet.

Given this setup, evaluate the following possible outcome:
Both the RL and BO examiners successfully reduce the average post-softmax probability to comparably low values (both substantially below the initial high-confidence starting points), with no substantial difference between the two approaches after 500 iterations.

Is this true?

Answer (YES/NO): NO